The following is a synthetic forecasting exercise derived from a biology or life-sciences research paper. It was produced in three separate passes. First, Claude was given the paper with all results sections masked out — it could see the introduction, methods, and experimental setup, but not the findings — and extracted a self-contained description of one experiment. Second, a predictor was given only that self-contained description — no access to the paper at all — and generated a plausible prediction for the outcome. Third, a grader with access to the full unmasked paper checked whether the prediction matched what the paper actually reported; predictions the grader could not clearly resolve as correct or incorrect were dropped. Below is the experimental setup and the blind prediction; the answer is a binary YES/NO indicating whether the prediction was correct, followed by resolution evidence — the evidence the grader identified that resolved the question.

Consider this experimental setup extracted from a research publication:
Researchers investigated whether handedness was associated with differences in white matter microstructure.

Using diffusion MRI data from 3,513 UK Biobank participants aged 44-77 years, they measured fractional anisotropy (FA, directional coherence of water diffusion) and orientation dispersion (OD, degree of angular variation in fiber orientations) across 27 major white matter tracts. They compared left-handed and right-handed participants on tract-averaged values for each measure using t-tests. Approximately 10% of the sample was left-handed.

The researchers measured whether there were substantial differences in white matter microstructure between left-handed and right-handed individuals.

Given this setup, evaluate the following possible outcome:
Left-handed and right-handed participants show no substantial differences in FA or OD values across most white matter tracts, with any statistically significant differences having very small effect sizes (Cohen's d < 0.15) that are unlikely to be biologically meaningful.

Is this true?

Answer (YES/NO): NO